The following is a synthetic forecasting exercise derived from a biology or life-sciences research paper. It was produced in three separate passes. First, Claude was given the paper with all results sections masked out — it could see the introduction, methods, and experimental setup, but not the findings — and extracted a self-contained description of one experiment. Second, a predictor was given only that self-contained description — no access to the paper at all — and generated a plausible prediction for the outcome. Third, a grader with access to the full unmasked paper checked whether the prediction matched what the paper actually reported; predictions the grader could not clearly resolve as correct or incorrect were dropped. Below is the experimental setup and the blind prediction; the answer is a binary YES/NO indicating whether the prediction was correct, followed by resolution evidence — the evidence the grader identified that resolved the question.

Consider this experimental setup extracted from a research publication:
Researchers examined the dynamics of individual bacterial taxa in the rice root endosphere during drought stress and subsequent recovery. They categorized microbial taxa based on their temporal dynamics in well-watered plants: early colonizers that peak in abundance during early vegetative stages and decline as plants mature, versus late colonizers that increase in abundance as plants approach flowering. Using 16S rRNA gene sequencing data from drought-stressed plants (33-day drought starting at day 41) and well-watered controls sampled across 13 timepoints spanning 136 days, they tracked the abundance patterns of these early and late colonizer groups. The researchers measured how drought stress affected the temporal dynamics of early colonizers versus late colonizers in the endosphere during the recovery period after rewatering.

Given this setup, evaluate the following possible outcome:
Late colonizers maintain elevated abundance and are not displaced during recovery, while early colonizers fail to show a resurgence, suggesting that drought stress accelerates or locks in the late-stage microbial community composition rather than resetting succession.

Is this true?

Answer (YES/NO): NO